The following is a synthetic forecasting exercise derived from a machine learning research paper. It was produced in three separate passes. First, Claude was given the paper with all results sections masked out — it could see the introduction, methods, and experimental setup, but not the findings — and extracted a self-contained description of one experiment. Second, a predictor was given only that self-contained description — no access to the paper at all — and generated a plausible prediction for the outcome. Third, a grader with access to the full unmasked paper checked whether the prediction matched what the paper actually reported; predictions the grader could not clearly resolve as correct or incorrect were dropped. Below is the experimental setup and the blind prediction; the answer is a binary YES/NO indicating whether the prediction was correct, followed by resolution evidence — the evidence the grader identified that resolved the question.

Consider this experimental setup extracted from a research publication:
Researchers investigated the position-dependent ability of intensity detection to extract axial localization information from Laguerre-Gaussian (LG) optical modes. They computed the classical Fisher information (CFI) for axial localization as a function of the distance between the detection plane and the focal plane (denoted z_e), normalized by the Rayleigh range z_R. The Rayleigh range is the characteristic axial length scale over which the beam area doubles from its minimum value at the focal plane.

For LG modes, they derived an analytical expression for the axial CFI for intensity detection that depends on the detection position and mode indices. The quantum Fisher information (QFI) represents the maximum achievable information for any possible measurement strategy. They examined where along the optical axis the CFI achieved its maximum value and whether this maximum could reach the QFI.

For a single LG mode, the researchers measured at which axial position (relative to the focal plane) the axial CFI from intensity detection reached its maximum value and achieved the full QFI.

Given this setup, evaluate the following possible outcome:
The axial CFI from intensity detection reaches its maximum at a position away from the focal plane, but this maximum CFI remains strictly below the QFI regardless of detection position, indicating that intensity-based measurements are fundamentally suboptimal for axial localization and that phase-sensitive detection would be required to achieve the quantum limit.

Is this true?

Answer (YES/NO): NO